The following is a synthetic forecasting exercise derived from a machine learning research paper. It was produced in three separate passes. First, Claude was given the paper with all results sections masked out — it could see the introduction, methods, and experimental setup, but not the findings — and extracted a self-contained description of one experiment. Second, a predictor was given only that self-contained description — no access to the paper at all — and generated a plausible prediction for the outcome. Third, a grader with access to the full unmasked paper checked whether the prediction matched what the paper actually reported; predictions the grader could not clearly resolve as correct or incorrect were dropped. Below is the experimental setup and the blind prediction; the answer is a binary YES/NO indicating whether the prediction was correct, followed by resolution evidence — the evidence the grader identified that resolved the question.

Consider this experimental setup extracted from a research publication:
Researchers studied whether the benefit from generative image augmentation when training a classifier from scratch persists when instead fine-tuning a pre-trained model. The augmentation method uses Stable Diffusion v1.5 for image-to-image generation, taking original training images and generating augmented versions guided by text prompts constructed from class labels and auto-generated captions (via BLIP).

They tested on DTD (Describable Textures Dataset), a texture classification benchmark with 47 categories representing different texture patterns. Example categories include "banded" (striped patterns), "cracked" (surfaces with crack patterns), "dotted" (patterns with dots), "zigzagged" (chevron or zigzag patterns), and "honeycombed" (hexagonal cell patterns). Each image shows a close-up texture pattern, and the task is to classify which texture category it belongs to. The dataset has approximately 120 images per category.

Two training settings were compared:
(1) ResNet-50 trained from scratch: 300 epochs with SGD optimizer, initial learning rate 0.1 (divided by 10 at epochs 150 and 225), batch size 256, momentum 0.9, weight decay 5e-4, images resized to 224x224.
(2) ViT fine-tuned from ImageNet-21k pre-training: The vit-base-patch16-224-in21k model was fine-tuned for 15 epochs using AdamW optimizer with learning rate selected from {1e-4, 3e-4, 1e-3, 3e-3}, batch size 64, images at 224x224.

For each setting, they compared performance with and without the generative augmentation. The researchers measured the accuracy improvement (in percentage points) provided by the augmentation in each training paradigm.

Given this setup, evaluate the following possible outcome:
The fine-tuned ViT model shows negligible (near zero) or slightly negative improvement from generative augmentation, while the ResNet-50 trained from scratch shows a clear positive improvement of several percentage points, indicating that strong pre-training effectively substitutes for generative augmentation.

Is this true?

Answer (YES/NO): NO